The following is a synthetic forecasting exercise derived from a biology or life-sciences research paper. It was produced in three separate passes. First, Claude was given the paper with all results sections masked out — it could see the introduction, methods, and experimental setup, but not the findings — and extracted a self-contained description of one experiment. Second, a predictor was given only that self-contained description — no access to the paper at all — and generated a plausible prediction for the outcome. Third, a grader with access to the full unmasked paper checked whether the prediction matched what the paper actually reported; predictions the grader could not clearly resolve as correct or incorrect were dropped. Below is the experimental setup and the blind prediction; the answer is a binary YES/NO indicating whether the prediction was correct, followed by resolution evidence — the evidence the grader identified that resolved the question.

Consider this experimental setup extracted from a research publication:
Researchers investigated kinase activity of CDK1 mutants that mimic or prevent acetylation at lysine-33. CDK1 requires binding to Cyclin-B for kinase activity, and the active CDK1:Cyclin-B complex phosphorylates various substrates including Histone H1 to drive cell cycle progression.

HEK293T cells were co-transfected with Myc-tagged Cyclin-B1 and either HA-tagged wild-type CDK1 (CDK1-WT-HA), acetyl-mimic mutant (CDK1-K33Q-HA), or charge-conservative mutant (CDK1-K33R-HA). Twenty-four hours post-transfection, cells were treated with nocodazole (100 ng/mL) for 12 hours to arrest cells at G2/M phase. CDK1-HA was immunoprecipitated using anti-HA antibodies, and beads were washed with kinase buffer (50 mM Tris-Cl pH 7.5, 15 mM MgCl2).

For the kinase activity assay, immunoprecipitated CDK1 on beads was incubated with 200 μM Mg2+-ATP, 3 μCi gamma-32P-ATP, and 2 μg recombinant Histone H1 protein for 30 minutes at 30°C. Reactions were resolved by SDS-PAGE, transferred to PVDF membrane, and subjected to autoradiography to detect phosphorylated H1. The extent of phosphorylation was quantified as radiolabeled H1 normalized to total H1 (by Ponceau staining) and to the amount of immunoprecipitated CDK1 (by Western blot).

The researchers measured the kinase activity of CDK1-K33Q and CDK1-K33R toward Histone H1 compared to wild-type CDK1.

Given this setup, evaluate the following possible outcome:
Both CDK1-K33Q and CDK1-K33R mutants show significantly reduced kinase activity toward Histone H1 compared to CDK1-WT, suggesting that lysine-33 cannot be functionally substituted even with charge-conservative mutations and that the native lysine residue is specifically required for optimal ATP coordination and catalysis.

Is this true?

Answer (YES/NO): YES